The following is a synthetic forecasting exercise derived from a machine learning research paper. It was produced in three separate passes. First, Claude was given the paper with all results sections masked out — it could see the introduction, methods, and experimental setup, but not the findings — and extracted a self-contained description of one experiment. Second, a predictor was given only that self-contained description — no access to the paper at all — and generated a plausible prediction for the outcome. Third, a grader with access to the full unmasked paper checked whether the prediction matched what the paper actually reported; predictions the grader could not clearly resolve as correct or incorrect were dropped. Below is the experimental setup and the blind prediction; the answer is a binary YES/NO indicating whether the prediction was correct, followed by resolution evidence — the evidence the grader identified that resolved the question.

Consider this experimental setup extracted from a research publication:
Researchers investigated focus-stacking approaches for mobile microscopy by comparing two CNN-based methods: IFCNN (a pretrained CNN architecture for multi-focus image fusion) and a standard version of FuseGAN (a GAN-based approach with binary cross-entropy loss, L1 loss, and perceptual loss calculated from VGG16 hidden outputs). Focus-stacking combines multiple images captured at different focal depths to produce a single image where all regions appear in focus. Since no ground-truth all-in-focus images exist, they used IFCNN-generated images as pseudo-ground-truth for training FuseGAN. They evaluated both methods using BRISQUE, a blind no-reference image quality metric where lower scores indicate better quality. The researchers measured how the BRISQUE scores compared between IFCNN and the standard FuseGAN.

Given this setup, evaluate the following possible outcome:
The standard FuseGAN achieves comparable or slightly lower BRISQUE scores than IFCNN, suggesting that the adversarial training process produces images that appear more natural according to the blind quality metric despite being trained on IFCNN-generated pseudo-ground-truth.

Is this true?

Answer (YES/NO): NO